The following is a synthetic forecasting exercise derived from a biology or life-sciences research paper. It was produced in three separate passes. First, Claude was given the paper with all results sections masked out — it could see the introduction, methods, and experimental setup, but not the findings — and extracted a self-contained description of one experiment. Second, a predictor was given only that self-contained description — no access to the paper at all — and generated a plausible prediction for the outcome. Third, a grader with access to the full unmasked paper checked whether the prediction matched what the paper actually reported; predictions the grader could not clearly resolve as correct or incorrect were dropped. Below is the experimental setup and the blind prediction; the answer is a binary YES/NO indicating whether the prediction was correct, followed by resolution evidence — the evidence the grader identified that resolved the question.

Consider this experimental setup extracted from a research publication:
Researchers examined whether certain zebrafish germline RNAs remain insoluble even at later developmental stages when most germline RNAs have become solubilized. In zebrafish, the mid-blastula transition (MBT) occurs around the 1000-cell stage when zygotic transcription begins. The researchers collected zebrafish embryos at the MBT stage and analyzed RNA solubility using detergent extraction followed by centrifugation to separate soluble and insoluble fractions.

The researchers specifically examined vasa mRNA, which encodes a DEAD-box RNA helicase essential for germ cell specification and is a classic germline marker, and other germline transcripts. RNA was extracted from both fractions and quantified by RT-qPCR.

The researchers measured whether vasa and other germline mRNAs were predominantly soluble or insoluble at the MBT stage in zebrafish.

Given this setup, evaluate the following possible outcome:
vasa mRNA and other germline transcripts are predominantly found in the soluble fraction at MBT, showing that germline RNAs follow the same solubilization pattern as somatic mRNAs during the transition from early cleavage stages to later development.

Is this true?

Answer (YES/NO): NO